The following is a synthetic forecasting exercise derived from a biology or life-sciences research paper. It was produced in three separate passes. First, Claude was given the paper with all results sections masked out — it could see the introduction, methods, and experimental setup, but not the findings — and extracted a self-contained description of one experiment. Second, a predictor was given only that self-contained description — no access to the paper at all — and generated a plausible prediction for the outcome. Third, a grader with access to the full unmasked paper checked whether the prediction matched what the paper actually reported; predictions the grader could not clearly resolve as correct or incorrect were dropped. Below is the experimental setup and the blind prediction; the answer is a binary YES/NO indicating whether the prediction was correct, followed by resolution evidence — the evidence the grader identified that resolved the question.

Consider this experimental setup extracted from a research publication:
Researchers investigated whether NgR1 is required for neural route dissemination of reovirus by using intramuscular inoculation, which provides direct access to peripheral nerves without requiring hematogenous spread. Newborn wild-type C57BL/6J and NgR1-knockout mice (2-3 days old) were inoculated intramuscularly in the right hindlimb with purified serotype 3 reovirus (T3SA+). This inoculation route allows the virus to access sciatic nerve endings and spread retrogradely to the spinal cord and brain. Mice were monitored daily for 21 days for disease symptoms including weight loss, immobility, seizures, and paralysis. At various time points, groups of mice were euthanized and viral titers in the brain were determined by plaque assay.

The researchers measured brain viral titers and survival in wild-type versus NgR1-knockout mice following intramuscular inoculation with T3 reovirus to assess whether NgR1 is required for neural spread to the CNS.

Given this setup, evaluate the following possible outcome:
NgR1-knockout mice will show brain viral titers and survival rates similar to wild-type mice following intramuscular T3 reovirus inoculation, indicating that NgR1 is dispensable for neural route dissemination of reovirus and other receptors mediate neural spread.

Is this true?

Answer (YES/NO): YES